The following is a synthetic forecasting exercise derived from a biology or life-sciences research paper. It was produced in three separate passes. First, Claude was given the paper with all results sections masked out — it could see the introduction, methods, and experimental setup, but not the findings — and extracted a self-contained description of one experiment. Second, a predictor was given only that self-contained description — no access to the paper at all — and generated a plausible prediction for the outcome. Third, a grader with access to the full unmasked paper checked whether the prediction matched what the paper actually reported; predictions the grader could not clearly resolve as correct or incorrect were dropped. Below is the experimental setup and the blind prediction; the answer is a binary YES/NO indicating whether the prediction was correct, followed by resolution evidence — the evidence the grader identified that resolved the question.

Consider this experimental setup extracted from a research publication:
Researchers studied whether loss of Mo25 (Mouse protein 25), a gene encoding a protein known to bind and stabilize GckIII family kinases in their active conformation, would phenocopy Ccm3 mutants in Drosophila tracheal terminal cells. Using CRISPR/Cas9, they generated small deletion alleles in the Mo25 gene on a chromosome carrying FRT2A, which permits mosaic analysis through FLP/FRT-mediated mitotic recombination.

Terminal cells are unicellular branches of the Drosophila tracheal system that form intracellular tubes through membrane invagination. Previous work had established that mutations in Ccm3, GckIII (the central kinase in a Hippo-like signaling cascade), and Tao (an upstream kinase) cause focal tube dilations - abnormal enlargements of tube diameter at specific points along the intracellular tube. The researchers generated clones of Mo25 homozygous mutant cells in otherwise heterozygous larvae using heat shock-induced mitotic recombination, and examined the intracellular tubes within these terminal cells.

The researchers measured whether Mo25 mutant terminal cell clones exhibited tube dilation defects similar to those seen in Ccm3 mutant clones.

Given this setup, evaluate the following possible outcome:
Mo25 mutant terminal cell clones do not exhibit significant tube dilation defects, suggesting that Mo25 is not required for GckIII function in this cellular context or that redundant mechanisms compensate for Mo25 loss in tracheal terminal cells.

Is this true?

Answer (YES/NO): NO